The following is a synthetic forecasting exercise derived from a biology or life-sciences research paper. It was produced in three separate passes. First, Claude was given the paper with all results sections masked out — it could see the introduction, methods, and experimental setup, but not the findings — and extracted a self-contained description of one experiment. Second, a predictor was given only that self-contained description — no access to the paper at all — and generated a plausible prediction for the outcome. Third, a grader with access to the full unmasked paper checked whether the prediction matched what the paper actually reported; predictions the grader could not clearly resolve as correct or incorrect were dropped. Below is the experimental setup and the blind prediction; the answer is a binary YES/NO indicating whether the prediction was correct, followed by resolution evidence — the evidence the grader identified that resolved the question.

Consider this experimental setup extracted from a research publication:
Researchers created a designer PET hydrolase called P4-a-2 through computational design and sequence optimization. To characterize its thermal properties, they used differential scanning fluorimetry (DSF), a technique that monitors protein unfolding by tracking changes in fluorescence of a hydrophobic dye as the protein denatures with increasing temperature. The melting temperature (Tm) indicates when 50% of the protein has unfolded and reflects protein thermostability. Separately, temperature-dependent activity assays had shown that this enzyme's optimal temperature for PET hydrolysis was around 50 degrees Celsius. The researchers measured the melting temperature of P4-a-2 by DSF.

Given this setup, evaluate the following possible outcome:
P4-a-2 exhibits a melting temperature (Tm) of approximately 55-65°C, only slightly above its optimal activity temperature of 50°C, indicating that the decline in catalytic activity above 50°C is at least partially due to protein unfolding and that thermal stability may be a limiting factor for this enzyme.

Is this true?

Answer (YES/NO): YES